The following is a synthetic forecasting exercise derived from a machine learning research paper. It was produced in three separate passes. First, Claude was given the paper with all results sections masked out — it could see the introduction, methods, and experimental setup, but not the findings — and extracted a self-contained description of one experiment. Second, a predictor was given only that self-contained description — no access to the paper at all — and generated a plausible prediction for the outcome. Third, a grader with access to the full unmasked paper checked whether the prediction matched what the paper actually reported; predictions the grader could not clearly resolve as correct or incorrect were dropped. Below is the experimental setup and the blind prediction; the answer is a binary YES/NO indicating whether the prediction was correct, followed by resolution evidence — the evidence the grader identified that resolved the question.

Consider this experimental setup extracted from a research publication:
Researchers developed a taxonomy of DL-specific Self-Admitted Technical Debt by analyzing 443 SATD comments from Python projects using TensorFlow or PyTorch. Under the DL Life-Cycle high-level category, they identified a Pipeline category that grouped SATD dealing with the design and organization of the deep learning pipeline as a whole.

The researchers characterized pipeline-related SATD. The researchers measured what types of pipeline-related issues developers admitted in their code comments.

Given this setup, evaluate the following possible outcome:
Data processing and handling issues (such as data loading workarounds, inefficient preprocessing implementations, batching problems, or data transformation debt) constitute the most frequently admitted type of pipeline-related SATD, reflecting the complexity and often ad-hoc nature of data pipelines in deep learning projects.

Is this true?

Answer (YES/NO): NO